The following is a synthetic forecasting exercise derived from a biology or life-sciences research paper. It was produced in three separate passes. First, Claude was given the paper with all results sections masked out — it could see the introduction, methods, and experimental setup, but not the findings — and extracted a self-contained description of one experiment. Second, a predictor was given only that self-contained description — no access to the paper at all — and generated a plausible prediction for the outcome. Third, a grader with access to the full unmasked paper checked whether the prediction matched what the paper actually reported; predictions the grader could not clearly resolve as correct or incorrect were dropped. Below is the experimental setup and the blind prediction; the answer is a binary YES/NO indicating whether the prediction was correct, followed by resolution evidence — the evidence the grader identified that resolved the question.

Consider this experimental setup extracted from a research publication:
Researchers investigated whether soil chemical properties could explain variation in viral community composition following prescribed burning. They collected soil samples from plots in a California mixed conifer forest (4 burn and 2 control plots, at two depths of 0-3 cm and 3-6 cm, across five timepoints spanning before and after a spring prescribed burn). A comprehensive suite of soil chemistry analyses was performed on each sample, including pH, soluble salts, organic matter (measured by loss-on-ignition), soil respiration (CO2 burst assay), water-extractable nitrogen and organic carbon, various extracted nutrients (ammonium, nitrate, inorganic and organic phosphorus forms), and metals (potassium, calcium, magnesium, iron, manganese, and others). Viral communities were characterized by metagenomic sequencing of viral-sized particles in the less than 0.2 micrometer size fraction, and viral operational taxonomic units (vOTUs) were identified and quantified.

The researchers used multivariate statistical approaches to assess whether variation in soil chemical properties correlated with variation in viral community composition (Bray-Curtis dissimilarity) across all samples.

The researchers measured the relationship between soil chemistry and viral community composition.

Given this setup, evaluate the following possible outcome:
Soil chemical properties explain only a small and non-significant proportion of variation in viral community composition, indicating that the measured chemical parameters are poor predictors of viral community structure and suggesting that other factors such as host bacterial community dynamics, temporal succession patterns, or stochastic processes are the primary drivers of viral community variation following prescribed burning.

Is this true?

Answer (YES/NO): NO